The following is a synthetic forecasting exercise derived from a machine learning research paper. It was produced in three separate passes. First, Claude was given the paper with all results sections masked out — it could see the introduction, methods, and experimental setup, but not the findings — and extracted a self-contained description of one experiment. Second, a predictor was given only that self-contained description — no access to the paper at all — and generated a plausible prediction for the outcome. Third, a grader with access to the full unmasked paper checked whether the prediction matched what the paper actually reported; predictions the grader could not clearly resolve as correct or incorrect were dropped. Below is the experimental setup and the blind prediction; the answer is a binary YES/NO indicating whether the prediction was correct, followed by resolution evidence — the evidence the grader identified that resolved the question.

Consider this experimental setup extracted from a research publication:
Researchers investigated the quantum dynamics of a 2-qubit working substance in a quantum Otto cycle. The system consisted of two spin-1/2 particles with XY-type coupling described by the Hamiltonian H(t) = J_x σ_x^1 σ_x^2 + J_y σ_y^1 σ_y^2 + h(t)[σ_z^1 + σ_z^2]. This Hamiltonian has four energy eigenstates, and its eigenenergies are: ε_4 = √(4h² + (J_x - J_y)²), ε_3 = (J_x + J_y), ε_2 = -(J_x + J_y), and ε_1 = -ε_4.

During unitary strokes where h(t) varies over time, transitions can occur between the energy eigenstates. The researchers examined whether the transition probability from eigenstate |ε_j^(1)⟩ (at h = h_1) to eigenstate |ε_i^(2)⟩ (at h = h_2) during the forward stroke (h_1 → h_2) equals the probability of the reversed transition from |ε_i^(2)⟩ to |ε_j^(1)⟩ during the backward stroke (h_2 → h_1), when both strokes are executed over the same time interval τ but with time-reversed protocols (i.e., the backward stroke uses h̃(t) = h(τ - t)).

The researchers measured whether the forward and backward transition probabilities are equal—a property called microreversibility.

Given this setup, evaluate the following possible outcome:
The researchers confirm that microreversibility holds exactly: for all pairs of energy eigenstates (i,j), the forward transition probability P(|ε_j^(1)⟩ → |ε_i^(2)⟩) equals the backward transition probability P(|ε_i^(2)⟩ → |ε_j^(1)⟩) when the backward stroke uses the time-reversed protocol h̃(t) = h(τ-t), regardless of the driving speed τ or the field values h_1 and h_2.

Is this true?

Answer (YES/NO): YES